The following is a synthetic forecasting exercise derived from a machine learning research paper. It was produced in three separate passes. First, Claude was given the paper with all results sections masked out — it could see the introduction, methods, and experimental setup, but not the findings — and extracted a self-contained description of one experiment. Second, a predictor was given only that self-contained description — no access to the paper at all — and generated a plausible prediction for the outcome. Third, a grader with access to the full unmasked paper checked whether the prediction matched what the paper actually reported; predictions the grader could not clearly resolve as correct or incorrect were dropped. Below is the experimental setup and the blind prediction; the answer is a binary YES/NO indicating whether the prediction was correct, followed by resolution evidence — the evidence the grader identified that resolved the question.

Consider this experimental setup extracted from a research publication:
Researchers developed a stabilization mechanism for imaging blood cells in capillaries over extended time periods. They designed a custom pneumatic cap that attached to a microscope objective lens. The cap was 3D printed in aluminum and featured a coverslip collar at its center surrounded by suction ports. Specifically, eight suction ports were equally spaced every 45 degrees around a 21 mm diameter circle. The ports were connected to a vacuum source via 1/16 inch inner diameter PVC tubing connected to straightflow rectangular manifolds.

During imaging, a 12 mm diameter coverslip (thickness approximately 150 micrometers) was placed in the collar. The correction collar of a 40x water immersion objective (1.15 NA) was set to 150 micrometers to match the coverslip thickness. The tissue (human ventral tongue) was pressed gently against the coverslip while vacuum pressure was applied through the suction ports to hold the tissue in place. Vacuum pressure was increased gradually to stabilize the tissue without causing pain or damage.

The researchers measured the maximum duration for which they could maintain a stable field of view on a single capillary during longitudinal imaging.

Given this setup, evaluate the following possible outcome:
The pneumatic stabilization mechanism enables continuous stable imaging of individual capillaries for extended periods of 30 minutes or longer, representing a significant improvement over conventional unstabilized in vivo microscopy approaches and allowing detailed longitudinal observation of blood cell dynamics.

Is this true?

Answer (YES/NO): NO